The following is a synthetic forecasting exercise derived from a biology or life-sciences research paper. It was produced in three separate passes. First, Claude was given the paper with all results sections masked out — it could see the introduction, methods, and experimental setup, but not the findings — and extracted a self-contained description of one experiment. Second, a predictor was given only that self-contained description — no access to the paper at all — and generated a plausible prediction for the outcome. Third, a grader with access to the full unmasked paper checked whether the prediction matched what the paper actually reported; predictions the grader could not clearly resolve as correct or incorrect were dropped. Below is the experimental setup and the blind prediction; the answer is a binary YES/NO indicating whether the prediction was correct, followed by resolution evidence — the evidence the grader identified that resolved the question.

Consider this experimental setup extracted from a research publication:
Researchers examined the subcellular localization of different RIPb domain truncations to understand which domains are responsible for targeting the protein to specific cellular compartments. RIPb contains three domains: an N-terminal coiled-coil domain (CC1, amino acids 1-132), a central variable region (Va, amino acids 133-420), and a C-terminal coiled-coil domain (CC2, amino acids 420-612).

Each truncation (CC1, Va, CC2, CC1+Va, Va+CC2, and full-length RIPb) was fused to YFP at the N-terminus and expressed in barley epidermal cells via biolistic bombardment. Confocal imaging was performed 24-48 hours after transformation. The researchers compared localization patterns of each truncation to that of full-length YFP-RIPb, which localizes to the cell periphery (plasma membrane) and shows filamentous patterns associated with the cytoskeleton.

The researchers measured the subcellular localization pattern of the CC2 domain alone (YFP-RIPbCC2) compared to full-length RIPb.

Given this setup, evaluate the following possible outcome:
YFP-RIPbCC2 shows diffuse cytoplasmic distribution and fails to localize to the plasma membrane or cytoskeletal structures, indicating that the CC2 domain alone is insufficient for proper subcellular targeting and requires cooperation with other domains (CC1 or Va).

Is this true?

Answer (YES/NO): NO